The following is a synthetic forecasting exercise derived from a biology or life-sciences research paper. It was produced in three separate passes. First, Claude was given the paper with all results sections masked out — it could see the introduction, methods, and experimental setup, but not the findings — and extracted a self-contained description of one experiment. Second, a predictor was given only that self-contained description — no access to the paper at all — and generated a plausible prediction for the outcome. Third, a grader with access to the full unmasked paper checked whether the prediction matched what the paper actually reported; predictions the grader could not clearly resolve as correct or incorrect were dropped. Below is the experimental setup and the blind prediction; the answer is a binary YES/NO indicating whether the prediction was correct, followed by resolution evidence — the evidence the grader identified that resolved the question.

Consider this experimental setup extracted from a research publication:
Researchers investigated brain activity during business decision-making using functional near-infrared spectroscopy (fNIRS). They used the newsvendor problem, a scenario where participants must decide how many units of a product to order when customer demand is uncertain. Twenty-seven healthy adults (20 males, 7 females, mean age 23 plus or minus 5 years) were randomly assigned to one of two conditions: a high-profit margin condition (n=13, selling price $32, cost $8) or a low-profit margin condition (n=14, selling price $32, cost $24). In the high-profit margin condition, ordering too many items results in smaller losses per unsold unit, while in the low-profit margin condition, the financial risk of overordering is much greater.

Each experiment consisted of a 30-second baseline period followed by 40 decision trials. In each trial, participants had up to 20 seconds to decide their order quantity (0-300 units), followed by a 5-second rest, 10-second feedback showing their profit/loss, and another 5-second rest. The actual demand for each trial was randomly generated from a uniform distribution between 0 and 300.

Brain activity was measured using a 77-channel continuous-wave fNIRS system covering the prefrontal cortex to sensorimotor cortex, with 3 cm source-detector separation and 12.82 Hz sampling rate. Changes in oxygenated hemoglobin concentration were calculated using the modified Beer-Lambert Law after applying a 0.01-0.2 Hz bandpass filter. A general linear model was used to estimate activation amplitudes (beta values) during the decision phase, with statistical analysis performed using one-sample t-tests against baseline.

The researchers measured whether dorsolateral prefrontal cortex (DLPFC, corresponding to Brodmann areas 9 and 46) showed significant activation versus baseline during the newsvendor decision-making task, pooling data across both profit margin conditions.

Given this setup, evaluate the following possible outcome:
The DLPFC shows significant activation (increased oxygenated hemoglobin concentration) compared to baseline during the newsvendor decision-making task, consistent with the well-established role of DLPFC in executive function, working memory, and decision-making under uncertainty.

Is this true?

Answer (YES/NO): YES